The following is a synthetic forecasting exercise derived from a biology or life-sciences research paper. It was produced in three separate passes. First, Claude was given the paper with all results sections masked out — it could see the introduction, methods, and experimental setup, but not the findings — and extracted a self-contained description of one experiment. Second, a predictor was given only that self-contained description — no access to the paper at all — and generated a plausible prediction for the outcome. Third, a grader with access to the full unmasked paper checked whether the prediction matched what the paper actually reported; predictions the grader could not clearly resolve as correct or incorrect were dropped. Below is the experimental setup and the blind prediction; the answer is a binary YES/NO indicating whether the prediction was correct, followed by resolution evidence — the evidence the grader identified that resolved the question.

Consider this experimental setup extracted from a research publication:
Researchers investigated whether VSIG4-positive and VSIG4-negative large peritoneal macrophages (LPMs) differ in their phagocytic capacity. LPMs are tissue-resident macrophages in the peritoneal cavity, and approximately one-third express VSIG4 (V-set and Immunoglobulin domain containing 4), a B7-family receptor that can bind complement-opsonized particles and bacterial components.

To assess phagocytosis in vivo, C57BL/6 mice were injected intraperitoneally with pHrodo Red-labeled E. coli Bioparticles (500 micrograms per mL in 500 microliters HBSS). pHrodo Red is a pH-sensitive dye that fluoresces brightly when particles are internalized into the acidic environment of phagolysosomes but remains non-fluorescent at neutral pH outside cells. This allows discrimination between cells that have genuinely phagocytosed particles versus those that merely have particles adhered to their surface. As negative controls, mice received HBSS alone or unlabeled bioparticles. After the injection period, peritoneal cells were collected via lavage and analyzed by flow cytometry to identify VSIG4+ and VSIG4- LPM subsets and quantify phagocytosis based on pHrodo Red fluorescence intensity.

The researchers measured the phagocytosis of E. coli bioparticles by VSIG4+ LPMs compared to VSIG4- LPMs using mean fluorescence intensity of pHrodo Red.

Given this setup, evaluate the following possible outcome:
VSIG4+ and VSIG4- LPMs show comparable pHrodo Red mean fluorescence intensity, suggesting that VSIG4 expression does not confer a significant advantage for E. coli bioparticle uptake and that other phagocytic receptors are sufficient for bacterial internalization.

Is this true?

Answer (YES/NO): YES